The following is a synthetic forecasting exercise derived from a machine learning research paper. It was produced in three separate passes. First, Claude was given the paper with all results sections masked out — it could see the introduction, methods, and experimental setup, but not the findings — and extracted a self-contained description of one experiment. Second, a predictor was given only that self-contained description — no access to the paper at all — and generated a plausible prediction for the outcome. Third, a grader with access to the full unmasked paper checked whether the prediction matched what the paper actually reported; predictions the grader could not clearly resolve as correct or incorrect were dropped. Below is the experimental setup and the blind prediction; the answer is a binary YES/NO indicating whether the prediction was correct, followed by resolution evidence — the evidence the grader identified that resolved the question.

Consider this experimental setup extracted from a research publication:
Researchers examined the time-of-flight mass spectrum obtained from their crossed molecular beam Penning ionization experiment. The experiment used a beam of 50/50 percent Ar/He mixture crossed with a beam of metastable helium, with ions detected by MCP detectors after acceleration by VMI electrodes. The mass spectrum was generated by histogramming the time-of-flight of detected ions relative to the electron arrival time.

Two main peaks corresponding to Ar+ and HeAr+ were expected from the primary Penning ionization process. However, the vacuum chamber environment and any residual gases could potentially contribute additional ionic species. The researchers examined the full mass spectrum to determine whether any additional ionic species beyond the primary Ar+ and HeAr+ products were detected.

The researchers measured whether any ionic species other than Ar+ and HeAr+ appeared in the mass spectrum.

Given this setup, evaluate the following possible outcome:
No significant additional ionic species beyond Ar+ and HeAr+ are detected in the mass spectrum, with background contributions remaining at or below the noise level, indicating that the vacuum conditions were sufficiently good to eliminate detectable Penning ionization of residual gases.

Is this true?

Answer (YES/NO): NO